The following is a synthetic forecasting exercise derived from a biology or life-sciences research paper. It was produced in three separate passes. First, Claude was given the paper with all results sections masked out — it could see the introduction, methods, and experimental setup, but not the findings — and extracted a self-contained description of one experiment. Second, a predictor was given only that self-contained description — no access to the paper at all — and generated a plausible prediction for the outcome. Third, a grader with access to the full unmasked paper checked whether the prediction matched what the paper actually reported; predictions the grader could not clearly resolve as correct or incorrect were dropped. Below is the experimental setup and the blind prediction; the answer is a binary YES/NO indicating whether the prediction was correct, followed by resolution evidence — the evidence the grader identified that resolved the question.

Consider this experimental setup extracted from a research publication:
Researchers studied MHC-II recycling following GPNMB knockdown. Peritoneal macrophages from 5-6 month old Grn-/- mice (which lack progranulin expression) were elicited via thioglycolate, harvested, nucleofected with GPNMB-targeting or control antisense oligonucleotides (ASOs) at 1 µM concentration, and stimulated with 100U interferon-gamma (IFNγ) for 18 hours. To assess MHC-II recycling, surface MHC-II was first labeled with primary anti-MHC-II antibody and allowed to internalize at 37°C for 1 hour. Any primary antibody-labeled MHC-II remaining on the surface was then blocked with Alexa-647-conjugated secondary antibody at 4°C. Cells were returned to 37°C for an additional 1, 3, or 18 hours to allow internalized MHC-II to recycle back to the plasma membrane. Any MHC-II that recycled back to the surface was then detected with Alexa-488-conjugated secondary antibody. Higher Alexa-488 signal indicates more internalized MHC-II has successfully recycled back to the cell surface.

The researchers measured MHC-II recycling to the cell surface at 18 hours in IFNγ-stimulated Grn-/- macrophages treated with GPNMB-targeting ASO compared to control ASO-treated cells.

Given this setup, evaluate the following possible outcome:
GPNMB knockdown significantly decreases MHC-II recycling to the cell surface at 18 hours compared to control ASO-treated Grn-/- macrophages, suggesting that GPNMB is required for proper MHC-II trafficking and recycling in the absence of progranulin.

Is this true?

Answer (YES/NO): YES